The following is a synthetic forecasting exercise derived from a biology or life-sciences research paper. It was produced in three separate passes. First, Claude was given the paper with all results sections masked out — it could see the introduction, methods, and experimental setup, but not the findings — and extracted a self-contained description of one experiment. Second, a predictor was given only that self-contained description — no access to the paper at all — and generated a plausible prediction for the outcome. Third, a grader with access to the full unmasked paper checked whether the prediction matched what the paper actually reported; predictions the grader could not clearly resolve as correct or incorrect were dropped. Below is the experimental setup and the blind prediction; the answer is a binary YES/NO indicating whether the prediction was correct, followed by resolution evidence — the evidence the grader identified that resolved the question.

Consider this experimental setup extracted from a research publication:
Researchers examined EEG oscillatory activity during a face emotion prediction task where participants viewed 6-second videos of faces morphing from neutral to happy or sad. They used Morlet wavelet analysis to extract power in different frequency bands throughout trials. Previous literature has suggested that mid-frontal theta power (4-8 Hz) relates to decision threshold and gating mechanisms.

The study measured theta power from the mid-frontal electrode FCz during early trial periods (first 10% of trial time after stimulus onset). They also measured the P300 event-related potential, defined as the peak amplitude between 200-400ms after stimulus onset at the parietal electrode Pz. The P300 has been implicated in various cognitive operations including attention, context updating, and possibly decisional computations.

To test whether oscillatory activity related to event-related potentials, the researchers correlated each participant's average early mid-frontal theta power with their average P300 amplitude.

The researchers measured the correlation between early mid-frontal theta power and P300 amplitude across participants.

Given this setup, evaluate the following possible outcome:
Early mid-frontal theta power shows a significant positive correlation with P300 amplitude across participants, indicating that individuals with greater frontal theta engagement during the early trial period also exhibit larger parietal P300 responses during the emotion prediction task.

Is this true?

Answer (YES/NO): YES